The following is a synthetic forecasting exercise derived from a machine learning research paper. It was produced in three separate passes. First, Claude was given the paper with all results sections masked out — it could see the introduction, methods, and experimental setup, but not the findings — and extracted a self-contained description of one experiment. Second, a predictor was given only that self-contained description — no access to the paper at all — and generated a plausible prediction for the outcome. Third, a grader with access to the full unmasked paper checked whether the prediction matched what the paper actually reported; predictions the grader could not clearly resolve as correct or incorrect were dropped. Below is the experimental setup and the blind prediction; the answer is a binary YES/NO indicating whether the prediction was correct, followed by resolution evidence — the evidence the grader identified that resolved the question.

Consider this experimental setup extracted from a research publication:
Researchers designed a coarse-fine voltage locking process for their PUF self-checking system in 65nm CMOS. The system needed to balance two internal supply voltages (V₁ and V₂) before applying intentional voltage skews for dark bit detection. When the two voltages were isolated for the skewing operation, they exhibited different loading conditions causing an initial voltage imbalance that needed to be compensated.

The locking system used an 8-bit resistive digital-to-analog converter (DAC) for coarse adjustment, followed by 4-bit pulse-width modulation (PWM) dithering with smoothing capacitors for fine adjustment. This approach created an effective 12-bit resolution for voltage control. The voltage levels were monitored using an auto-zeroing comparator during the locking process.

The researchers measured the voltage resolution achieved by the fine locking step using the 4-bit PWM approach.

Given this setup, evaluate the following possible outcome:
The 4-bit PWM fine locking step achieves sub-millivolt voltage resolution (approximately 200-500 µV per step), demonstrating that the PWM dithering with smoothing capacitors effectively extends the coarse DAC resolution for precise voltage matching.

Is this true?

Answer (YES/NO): NO